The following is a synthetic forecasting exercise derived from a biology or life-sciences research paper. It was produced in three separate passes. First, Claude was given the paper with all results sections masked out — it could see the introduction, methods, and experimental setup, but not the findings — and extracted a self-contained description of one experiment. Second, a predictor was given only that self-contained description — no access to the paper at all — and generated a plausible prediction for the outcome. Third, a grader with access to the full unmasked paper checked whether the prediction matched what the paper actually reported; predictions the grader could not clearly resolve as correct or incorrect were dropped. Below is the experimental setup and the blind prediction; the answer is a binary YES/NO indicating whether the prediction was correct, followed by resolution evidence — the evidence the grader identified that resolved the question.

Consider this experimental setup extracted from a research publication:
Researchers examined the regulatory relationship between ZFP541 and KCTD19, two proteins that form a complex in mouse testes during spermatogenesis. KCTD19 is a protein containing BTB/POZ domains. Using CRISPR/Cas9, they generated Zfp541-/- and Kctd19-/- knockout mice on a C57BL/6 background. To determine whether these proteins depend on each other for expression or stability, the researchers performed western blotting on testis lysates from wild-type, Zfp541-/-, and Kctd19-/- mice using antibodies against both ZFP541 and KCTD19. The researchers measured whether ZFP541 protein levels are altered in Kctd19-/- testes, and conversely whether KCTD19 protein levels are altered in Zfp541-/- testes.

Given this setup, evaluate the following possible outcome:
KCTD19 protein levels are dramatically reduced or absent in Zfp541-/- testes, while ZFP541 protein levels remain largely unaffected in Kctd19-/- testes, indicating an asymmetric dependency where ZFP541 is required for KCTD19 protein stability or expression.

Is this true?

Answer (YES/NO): YES